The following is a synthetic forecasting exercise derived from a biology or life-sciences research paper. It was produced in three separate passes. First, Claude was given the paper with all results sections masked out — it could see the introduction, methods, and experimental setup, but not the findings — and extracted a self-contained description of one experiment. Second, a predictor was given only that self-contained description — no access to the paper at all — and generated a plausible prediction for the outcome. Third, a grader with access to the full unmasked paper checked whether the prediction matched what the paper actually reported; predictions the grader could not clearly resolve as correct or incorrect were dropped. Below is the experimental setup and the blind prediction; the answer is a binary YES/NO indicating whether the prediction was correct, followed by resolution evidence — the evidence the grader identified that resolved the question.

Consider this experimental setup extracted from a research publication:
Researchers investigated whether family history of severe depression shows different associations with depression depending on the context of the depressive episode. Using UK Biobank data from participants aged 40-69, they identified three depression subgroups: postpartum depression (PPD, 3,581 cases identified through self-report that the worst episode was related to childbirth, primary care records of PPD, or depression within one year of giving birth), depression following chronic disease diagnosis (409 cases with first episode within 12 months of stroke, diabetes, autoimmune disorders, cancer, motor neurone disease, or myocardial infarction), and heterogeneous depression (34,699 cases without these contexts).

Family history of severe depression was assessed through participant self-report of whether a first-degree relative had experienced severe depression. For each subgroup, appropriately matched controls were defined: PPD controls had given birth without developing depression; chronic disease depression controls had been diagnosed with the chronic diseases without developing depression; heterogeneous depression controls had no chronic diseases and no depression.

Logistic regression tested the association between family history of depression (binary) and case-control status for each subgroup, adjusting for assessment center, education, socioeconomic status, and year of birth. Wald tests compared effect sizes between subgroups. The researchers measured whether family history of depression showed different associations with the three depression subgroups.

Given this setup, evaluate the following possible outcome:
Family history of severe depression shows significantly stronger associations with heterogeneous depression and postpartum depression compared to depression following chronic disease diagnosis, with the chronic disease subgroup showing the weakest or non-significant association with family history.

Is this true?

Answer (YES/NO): NO